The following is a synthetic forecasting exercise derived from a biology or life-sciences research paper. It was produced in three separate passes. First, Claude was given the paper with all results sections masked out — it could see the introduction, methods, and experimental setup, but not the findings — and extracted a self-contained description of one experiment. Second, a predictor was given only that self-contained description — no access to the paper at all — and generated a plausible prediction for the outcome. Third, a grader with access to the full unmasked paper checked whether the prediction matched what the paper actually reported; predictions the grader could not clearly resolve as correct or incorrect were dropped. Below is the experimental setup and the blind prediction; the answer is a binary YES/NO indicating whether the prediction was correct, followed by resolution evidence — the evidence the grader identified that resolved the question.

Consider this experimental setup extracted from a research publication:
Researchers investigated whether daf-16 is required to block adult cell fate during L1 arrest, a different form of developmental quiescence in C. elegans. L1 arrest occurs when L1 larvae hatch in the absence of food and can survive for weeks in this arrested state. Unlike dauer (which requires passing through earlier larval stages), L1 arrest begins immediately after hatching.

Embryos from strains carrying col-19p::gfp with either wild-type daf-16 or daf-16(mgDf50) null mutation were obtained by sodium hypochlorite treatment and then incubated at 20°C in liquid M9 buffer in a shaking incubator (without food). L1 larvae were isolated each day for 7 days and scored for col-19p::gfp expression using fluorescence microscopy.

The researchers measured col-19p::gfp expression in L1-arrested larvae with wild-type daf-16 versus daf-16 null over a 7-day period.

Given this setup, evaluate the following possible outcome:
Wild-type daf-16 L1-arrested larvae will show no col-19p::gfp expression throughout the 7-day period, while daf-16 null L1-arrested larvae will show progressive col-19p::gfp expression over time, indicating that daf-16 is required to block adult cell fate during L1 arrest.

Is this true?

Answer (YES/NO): NO